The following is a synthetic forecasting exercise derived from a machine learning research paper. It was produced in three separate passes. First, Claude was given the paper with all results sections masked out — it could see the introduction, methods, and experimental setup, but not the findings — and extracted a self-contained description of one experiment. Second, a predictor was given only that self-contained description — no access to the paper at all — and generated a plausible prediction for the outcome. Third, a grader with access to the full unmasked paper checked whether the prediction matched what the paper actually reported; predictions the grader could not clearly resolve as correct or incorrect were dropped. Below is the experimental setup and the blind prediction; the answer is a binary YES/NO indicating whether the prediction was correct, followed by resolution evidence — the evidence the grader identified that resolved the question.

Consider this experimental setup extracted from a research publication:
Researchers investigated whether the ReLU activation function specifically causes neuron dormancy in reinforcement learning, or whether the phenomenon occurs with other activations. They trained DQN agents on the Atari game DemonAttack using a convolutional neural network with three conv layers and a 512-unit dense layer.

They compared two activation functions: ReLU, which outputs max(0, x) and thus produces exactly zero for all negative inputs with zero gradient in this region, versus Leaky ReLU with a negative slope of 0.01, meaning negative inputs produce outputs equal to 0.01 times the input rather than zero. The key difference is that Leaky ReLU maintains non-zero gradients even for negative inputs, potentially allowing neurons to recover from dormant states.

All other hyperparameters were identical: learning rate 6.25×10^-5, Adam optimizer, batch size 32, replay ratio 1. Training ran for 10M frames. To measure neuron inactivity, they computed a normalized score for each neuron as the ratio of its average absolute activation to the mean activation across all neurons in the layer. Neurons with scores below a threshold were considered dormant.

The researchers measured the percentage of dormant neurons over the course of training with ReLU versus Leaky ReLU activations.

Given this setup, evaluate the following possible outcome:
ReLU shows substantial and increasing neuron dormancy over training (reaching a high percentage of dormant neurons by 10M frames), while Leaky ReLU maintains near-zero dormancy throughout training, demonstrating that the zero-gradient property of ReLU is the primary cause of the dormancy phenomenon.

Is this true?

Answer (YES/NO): NO